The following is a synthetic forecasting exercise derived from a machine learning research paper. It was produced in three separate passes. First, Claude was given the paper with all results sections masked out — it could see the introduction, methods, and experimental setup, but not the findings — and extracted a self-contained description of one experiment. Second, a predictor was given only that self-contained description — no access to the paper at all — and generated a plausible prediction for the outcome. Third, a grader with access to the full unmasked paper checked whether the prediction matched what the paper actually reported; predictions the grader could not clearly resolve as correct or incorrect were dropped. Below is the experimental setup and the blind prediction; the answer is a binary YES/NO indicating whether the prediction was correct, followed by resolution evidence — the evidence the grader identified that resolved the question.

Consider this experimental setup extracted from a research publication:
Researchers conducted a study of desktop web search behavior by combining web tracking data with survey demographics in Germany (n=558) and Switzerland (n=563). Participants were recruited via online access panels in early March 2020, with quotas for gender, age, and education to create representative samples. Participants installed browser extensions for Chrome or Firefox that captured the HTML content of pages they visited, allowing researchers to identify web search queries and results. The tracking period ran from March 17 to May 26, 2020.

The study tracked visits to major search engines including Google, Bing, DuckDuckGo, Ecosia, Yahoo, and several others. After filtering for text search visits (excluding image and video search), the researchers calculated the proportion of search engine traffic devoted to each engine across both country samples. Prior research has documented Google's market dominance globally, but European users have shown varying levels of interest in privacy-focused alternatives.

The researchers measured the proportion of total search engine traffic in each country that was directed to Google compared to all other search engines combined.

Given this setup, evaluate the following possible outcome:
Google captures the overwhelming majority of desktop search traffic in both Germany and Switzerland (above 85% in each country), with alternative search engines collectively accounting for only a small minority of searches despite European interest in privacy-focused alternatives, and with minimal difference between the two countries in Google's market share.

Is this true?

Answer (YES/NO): NO